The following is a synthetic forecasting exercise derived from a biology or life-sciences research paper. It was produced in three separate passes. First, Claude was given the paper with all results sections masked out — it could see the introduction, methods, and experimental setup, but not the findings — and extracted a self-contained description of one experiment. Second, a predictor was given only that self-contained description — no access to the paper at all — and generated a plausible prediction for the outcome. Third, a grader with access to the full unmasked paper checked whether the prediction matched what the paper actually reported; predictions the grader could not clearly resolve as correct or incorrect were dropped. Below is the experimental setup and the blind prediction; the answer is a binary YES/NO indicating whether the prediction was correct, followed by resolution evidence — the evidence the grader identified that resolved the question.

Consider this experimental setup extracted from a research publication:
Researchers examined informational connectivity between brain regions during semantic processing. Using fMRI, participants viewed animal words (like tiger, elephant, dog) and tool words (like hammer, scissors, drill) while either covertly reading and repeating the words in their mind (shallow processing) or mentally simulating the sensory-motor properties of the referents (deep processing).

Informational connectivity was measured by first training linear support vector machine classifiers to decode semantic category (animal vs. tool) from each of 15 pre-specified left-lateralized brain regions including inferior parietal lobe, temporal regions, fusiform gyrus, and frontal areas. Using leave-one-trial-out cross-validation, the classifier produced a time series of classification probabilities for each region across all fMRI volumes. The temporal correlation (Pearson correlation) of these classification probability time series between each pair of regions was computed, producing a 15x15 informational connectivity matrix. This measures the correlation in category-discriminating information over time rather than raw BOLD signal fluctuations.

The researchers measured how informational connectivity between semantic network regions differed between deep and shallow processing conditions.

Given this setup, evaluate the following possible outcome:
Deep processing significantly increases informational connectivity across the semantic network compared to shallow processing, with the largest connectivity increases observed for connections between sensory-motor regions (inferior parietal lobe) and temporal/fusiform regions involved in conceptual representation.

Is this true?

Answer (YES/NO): NO